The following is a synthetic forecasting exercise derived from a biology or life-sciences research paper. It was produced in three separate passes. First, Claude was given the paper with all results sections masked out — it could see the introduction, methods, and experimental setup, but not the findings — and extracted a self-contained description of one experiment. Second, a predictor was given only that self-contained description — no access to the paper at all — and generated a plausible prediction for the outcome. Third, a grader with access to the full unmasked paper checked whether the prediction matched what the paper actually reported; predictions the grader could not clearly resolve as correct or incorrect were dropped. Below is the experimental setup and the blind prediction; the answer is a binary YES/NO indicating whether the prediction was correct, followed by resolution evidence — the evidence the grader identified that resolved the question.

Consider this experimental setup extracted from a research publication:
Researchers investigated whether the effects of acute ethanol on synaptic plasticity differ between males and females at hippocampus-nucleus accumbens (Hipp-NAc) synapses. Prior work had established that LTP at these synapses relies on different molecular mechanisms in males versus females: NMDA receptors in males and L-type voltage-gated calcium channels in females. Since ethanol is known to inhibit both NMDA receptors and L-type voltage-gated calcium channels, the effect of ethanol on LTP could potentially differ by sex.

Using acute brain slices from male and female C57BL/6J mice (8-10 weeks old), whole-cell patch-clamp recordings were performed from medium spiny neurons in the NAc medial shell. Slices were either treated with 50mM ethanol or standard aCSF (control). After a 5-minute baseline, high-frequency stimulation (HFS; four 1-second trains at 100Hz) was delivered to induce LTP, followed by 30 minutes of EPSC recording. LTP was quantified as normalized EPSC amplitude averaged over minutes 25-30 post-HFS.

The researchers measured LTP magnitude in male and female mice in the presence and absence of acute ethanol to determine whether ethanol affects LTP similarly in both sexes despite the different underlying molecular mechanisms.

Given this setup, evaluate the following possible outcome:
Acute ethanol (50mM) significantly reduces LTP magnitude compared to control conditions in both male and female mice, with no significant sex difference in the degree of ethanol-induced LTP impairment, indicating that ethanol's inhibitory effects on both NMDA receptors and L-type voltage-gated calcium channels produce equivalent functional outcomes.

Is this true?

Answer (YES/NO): YES